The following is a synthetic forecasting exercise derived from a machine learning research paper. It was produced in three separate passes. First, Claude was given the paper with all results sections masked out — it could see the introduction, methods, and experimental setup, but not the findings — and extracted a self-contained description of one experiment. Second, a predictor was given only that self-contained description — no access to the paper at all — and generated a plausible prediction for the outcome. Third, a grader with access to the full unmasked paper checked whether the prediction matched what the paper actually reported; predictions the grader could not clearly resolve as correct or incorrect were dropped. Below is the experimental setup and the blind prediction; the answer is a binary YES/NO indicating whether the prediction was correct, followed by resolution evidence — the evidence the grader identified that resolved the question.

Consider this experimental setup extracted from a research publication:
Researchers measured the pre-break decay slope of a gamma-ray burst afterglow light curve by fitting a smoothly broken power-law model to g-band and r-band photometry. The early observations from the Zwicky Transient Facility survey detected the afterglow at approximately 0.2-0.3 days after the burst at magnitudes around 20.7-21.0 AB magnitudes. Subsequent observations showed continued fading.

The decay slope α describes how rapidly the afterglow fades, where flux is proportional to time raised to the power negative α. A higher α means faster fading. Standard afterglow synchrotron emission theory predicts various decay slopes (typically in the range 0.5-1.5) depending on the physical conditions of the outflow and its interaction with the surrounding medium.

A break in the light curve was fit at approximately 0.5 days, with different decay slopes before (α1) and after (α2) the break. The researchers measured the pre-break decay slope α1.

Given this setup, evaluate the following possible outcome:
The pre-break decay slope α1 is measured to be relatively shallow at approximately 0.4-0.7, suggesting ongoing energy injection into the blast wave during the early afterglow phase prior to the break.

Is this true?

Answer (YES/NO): YES